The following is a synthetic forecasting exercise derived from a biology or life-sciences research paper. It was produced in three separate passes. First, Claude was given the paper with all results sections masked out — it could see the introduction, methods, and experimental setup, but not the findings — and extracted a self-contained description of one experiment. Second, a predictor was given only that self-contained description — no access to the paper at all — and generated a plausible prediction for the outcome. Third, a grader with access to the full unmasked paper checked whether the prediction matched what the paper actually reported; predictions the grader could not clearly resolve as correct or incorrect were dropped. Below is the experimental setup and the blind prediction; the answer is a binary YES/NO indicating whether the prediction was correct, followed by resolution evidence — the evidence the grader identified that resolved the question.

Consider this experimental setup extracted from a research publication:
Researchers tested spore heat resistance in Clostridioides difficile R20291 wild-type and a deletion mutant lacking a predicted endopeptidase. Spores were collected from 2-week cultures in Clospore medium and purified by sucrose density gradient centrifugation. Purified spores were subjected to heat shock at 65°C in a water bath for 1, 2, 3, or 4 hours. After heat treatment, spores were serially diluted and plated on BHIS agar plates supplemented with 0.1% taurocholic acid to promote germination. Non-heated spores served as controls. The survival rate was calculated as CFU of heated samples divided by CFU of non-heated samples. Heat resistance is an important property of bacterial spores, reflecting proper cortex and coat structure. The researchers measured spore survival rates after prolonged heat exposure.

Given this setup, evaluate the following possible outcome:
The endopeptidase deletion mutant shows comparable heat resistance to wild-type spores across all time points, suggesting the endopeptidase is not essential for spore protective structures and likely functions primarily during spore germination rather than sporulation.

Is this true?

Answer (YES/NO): NO